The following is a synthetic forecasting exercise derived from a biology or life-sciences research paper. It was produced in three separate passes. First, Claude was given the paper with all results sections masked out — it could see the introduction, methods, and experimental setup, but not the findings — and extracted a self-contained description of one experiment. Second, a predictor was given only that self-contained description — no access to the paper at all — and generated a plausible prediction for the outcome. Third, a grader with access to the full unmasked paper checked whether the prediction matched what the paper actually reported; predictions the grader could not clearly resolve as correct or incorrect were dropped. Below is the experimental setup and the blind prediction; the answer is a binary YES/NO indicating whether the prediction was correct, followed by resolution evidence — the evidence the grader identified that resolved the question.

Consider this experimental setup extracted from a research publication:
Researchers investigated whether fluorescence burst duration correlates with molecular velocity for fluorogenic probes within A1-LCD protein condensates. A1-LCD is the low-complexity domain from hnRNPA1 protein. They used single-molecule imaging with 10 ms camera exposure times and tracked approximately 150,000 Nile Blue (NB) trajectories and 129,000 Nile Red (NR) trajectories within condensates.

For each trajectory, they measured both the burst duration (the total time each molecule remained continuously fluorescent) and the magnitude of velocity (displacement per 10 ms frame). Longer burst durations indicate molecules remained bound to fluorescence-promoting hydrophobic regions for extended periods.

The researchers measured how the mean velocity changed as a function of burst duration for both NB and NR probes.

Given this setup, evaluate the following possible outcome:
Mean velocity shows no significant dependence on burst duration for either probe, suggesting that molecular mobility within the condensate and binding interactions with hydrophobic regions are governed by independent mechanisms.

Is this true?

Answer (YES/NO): NO